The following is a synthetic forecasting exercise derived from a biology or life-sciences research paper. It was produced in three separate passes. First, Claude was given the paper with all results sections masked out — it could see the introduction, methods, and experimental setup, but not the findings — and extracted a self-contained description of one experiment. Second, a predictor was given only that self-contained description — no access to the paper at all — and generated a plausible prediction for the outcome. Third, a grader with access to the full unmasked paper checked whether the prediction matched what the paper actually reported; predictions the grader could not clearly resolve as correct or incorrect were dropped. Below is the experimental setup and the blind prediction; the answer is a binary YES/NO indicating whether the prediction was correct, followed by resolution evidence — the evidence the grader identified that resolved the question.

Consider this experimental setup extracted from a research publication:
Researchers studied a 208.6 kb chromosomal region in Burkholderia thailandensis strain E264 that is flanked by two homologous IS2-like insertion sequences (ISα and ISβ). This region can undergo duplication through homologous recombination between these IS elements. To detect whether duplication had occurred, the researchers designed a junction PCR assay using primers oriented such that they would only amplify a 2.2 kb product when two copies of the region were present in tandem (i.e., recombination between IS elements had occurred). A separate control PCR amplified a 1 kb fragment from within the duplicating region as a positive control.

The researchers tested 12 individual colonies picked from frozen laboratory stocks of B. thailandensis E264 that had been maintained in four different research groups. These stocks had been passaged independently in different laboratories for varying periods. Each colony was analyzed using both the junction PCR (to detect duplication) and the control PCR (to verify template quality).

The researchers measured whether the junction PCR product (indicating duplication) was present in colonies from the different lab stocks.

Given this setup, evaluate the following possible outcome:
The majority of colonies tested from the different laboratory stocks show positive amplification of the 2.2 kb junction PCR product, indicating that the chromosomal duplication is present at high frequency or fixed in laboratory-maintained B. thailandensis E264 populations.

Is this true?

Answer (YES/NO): NO